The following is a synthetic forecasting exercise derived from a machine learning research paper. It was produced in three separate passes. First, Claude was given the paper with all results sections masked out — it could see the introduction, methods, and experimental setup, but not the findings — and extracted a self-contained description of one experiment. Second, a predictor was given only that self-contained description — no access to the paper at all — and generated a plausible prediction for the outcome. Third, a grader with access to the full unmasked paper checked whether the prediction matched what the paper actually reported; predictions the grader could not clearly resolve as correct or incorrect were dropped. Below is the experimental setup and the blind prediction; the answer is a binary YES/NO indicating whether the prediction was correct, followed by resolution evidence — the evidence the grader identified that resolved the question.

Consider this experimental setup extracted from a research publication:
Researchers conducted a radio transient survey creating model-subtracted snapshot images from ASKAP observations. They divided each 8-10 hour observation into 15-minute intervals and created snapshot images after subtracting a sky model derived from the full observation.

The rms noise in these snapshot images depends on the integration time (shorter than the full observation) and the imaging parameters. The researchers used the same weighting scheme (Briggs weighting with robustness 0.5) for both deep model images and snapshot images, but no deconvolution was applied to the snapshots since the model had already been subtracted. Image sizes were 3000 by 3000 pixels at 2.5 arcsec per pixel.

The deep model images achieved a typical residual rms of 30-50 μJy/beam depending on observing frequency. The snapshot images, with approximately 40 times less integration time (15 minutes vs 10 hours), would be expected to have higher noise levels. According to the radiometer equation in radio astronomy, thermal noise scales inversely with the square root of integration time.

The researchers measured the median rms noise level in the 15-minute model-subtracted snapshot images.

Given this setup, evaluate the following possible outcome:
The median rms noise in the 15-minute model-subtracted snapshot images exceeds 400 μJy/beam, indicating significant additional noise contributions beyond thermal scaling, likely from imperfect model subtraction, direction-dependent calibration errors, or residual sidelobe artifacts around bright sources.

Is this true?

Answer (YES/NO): NO